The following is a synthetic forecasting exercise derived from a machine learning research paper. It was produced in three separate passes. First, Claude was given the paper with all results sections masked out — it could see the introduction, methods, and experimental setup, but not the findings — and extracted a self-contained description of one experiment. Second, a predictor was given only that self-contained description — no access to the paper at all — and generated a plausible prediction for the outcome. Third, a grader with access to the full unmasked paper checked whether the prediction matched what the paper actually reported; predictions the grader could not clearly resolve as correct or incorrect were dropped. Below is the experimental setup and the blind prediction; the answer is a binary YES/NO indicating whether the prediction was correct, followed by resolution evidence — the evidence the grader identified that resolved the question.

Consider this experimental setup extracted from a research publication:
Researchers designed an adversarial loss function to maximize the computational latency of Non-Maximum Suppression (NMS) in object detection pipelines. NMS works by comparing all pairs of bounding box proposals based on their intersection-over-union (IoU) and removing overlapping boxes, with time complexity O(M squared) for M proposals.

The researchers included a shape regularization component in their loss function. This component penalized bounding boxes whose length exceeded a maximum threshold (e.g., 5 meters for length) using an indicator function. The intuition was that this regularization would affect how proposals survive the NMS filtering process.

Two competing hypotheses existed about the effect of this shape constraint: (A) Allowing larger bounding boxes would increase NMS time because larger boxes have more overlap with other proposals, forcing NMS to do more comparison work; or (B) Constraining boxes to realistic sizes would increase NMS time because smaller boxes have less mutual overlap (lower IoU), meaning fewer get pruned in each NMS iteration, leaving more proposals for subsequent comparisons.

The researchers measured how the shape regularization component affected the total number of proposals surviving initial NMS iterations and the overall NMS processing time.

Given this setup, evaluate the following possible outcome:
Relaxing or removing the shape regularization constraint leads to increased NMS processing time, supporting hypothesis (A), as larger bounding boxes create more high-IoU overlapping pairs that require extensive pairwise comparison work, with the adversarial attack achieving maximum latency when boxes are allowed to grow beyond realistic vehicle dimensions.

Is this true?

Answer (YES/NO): NO